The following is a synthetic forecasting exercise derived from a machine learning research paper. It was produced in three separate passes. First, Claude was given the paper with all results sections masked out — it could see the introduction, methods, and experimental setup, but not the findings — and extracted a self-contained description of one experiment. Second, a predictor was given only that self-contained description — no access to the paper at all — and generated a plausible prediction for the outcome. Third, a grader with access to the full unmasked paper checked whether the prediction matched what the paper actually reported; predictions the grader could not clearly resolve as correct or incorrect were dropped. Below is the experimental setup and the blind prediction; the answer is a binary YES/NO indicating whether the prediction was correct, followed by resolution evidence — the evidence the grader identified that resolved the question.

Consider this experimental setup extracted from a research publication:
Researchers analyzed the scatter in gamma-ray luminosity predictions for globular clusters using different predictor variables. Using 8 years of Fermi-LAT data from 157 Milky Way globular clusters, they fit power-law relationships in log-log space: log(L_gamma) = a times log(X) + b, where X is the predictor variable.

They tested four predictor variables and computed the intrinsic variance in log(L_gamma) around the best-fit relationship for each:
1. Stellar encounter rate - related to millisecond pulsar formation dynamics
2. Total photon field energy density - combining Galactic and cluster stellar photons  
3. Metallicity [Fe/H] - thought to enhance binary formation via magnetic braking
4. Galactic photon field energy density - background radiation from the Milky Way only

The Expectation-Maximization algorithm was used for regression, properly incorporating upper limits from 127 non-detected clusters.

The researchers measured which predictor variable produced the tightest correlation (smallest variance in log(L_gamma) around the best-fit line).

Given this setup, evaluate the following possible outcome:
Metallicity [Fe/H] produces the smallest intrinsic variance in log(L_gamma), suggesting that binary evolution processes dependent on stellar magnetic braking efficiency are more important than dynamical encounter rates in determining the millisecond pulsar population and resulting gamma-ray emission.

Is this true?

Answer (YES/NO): NO